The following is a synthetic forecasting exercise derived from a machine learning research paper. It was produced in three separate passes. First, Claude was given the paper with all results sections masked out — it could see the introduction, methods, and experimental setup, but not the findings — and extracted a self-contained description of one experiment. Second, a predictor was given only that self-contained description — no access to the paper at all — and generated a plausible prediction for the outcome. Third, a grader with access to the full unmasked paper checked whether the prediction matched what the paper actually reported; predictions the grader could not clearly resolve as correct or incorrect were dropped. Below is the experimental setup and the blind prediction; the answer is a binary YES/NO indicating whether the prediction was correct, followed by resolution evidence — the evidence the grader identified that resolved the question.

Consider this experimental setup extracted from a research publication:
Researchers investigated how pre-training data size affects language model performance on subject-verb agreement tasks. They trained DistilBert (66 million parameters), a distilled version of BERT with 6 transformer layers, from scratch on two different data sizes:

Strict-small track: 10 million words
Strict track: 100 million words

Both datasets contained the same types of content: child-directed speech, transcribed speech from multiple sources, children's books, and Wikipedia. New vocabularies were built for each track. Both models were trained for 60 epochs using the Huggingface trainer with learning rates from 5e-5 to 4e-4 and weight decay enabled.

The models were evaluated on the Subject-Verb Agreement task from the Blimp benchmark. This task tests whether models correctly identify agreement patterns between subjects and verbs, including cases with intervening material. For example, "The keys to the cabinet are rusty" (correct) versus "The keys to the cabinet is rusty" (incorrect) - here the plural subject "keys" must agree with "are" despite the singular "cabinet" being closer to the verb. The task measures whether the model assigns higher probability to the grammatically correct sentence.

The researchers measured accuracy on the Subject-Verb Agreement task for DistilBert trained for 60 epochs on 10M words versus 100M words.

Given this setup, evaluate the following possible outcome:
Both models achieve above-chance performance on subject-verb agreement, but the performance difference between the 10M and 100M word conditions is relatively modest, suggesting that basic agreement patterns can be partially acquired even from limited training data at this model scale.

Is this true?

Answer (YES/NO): NO